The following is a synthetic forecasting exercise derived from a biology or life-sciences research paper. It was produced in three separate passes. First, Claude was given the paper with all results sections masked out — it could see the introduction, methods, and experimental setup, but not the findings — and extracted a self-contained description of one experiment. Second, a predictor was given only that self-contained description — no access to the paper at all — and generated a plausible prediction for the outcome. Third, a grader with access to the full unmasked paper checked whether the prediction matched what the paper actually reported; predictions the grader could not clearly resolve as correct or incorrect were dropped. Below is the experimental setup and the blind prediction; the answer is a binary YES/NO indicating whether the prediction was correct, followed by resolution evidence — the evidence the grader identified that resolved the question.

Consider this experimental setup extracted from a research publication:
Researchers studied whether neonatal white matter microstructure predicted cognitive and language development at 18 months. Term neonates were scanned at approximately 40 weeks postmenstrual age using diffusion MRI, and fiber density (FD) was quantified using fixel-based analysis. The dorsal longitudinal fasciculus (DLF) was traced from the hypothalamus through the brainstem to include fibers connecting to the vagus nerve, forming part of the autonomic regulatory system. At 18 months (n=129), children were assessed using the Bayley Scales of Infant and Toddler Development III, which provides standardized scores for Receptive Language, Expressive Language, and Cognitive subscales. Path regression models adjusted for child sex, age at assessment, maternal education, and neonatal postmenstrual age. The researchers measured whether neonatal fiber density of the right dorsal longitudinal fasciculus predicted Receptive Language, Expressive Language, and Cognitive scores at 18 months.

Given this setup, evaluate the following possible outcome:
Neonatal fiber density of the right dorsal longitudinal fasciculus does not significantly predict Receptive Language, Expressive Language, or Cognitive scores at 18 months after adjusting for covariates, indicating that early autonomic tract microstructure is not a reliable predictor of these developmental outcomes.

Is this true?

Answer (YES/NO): NO